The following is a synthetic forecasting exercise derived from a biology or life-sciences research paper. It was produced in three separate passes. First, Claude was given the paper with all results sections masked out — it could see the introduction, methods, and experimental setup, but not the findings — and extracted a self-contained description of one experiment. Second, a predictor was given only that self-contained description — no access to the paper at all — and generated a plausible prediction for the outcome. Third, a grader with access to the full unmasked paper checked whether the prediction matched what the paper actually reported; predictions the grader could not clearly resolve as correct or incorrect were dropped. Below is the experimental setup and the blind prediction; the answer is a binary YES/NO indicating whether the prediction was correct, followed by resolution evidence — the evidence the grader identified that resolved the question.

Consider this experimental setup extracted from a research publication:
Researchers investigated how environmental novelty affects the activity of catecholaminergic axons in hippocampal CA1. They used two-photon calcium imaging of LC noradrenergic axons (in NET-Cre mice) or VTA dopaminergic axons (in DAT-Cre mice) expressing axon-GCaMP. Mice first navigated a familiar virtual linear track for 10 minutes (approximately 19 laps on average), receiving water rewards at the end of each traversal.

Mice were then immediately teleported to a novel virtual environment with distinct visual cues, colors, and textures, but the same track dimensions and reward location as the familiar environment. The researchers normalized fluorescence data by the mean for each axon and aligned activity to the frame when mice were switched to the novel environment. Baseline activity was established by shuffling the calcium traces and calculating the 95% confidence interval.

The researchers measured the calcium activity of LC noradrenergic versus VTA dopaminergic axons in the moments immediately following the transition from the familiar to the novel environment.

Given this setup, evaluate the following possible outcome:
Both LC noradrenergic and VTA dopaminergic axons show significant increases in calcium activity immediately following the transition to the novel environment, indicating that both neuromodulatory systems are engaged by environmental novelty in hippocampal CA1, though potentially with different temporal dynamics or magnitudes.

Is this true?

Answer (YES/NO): NO